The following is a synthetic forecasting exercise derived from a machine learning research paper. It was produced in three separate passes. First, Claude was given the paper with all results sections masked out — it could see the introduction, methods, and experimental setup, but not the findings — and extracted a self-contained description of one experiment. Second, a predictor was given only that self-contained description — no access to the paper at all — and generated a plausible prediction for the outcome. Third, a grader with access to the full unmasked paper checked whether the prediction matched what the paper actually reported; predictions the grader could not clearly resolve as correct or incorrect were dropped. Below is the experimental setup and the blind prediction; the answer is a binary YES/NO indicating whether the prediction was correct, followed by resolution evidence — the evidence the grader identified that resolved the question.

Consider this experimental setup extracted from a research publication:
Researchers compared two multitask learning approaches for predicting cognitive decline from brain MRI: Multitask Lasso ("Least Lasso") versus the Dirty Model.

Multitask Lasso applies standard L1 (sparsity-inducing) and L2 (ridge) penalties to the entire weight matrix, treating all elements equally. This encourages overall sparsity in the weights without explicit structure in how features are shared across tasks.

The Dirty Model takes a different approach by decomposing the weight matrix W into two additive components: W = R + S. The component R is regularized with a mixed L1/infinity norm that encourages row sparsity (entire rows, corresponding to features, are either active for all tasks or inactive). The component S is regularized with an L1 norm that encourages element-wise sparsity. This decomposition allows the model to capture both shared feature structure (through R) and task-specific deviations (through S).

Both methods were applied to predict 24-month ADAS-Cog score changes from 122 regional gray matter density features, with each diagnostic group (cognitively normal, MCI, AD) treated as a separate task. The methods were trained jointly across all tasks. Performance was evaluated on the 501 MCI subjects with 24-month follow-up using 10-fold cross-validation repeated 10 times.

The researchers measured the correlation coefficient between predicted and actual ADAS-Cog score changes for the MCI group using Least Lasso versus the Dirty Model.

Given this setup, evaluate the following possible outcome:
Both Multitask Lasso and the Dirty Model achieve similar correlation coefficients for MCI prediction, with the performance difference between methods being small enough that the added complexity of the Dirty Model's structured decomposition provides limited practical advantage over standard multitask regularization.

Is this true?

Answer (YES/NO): YES